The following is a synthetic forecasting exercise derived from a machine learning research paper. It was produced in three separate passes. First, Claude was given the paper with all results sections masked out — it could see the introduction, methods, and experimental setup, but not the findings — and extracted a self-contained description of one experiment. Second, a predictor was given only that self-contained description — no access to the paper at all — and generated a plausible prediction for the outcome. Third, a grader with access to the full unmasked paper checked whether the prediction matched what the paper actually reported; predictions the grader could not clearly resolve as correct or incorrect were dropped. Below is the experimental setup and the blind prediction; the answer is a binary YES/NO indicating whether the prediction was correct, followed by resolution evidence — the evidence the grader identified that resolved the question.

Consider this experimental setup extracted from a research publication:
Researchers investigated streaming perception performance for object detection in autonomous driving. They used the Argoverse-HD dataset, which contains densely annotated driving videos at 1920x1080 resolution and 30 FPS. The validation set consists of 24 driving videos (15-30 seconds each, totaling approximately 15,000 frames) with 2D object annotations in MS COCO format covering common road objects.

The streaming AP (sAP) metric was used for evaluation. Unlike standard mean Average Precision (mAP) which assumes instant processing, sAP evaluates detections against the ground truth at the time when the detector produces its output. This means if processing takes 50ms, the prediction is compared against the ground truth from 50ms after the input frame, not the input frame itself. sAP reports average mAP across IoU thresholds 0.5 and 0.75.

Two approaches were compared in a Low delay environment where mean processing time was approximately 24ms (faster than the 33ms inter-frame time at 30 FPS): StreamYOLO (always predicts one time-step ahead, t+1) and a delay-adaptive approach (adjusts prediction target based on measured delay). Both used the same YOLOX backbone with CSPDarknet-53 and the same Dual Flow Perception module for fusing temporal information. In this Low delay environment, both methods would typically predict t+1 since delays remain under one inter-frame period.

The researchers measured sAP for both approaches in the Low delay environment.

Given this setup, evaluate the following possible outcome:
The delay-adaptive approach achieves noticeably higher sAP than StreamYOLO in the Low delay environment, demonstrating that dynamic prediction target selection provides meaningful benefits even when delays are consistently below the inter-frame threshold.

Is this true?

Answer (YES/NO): NO